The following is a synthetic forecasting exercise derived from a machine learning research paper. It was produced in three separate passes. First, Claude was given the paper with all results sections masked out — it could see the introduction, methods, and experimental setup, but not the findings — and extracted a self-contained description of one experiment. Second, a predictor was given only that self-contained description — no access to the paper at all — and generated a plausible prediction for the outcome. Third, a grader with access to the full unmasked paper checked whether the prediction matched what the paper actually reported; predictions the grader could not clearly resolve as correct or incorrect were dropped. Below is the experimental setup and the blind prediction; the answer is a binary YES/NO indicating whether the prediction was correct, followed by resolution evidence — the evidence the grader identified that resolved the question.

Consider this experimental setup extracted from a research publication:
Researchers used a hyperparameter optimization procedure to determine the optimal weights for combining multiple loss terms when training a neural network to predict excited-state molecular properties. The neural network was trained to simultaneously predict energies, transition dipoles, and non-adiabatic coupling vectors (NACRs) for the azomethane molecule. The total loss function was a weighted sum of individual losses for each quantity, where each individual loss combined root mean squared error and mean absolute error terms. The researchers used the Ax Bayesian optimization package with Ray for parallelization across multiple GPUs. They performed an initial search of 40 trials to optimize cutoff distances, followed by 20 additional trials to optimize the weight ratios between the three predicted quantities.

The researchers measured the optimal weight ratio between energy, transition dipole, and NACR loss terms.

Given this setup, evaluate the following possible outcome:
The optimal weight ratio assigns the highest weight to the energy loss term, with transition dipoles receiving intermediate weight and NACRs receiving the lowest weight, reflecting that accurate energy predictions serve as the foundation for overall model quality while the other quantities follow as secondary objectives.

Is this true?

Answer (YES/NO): NO